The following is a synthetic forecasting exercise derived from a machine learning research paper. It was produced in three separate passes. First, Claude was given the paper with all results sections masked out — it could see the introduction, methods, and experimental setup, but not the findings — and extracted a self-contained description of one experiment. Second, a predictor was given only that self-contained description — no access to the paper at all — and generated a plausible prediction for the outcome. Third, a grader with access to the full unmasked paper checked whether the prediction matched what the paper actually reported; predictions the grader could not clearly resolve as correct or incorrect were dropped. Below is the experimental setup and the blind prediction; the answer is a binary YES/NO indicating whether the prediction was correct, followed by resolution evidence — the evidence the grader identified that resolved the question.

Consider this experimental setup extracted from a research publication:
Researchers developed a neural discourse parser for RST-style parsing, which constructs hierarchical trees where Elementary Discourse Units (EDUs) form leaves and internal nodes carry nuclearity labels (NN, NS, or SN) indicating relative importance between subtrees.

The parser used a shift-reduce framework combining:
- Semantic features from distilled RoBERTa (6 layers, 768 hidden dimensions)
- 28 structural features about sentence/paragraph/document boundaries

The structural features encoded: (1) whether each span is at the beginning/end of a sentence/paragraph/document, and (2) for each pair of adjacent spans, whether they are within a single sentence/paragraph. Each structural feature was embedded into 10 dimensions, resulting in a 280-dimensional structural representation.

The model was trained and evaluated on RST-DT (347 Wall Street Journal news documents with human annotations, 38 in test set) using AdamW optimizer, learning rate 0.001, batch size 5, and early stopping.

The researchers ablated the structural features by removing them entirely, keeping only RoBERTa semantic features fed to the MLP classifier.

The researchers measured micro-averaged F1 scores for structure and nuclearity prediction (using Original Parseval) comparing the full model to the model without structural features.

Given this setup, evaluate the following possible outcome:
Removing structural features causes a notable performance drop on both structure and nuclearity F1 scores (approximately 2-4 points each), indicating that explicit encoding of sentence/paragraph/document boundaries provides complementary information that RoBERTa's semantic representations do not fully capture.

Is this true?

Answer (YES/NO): NO